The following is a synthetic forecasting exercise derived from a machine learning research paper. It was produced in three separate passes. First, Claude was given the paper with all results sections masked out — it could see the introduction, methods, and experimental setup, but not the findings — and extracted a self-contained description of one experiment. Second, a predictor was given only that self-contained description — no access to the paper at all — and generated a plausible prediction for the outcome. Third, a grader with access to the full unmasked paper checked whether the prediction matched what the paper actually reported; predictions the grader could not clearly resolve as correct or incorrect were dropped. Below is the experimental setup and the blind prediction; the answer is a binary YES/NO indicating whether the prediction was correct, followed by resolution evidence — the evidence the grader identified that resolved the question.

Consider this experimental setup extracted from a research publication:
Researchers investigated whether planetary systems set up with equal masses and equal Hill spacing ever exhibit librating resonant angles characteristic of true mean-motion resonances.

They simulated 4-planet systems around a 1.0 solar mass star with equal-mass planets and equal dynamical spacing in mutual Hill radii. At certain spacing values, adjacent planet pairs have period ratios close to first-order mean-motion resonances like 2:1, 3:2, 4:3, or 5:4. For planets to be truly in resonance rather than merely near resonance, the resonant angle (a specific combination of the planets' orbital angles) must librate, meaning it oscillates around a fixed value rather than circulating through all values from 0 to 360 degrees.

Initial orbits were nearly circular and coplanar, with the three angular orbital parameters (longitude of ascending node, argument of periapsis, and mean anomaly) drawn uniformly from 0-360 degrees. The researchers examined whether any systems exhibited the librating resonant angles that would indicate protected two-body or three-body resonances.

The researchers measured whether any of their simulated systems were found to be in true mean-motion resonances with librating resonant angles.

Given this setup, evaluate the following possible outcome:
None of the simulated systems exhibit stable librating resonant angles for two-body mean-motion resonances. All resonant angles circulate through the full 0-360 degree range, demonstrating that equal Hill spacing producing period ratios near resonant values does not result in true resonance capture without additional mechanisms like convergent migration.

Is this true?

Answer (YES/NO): YES